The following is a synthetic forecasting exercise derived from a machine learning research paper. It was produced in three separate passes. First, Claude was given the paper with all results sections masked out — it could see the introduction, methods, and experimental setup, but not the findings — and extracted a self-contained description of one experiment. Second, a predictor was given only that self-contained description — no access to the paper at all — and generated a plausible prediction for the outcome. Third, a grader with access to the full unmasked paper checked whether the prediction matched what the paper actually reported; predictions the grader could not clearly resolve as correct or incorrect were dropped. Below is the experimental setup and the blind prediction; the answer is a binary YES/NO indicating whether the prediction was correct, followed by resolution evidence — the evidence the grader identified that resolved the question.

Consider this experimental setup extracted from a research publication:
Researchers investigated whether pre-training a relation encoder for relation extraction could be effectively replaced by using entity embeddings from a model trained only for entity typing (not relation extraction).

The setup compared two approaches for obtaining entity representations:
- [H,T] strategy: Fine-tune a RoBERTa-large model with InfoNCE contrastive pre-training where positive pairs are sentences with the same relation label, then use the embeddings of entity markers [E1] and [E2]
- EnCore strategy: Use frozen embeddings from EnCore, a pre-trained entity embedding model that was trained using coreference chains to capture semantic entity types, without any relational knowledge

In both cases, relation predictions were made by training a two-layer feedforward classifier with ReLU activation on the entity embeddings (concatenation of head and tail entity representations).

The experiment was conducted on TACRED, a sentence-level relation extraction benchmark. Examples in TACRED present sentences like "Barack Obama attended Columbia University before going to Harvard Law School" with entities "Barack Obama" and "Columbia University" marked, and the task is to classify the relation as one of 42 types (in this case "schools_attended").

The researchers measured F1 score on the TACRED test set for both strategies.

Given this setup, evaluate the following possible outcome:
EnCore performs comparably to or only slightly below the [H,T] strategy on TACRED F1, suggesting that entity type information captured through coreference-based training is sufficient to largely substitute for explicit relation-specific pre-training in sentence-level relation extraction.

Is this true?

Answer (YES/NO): NO